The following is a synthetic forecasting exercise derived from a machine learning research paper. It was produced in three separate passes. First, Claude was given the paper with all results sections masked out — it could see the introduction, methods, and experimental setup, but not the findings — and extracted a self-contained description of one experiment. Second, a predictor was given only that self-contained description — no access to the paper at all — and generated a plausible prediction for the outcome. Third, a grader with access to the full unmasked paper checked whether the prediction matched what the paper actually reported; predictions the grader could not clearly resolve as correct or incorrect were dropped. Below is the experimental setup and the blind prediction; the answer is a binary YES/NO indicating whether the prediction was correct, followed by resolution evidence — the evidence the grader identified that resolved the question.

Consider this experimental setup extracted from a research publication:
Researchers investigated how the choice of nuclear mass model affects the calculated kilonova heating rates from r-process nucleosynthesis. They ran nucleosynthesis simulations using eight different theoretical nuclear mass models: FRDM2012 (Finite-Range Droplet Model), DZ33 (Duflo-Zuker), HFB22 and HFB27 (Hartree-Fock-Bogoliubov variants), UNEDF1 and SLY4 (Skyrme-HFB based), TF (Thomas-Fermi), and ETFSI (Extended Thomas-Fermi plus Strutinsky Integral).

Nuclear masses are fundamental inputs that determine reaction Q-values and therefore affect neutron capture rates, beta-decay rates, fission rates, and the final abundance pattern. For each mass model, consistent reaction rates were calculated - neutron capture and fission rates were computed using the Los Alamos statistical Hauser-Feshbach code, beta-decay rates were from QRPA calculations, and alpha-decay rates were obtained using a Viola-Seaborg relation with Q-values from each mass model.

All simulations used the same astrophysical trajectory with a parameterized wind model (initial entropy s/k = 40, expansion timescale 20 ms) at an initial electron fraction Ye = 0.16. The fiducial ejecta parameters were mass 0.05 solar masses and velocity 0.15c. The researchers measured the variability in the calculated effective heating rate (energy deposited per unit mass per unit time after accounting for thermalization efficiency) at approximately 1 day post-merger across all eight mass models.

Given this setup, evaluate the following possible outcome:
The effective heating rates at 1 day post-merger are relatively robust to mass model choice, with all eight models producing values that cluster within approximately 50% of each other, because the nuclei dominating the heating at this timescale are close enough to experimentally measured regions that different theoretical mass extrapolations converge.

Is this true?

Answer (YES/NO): NO